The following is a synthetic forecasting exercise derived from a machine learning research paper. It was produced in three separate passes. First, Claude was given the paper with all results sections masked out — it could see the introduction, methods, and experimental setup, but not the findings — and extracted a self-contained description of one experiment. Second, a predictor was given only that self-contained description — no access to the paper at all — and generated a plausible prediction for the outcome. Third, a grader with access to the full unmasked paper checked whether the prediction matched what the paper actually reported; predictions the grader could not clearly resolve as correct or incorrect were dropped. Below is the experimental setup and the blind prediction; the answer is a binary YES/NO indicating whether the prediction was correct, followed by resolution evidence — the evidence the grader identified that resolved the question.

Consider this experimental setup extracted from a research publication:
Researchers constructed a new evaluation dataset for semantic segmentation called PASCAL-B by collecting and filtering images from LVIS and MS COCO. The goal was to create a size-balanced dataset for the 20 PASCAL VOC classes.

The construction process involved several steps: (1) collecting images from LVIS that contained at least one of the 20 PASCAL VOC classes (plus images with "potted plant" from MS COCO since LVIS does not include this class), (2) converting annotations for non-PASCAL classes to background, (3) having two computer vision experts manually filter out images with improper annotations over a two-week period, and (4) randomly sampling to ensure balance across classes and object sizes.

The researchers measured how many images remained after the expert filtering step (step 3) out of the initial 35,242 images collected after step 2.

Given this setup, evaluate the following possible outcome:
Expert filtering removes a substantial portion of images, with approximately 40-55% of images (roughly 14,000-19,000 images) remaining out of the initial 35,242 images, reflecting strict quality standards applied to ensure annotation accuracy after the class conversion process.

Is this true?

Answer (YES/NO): YES